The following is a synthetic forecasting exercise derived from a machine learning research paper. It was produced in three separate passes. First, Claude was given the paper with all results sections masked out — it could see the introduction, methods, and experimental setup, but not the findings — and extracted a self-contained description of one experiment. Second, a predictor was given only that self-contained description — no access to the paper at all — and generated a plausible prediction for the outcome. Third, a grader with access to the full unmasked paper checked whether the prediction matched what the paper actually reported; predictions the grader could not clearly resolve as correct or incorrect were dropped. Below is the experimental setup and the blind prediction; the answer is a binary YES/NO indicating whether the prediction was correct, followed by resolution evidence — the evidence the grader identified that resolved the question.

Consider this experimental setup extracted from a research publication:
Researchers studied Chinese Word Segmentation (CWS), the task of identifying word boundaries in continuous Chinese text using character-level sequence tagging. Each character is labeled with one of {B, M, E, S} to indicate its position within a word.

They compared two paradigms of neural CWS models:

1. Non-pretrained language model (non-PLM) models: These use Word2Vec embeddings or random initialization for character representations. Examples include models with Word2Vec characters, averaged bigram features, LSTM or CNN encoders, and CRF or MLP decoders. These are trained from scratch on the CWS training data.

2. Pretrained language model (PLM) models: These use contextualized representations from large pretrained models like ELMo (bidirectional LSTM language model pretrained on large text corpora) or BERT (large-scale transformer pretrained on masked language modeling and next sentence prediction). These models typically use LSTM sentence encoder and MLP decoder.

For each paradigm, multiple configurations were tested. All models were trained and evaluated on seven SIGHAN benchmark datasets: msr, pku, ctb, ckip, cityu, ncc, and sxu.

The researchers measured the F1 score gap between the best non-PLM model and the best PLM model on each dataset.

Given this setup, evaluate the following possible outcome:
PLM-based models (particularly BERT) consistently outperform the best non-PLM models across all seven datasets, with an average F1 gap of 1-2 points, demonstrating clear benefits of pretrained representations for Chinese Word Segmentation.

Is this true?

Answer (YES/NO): NO